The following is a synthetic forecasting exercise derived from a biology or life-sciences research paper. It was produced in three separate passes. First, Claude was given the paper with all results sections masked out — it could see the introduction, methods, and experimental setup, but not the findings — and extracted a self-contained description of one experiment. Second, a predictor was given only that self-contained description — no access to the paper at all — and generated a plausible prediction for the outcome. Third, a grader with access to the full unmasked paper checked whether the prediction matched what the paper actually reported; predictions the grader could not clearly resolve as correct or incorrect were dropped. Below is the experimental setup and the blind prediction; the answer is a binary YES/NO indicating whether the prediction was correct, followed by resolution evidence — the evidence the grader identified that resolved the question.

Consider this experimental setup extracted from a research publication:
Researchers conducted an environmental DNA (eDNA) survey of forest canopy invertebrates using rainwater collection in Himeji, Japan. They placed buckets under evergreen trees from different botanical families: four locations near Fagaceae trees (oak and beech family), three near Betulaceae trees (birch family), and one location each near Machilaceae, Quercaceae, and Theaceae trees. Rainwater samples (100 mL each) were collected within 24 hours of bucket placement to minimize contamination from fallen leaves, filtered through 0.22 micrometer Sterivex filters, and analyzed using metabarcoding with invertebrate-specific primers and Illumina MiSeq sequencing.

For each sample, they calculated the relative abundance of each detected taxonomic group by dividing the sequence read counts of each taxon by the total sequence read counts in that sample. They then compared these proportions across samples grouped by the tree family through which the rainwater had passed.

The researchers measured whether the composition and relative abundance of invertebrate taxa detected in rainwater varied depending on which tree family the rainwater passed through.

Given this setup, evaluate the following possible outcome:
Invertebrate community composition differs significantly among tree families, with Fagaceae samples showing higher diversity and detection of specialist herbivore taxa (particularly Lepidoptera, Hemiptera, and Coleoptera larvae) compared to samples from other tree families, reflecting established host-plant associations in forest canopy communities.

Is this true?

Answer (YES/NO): NO